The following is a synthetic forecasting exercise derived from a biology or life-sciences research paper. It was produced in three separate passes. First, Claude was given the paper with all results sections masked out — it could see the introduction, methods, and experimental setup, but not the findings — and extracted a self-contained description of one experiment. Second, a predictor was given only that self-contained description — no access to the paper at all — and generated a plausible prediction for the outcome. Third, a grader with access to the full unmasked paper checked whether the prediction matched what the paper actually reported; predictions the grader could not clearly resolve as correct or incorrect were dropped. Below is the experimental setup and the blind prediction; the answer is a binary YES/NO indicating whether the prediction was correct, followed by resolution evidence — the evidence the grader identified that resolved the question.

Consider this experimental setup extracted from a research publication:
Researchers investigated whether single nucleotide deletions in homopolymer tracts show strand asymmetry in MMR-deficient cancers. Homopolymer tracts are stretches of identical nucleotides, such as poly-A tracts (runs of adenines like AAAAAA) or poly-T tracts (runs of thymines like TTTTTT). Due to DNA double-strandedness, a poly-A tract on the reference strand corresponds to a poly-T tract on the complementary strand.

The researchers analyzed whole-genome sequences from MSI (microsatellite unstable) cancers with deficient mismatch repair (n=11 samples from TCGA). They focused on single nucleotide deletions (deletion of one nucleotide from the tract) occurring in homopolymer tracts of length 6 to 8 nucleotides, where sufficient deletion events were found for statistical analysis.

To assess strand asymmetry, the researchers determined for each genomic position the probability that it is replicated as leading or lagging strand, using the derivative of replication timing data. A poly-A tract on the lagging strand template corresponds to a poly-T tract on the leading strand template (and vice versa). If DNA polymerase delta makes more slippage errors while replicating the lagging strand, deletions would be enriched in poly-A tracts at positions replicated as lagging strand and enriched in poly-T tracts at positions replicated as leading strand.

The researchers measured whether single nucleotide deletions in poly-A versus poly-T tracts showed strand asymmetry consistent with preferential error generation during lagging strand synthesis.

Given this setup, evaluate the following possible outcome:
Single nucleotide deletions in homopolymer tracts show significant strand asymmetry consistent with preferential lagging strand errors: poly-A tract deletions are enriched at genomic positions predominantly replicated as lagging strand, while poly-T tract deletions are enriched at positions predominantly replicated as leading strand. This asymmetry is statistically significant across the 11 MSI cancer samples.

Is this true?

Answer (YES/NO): NO